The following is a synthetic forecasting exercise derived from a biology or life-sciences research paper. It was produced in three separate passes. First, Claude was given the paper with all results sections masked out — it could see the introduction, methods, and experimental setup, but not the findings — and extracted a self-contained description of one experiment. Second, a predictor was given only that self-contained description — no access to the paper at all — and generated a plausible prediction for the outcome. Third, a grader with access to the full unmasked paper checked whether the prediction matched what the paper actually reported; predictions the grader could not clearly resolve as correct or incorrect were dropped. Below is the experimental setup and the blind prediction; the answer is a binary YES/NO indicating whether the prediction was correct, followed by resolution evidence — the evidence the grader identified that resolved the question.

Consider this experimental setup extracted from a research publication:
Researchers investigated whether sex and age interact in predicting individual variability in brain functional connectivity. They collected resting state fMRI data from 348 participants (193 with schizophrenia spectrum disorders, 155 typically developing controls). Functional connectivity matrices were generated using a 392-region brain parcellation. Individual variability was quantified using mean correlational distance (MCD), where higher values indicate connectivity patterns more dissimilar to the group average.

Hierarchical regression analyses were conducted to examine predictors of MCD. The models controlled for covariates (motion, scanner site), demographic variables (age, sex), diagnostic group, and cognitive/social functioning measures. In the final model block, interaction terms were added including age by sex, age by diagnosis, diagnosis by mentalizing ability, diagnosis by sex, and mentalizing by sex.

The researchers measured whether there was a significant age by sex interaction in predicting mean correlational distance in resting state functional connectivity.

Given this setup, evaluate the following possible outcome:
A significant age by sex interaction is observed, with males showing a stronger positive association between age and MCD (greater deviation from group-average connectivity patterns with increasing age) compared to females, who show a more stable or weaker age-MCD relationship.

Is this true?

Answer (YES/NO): NO